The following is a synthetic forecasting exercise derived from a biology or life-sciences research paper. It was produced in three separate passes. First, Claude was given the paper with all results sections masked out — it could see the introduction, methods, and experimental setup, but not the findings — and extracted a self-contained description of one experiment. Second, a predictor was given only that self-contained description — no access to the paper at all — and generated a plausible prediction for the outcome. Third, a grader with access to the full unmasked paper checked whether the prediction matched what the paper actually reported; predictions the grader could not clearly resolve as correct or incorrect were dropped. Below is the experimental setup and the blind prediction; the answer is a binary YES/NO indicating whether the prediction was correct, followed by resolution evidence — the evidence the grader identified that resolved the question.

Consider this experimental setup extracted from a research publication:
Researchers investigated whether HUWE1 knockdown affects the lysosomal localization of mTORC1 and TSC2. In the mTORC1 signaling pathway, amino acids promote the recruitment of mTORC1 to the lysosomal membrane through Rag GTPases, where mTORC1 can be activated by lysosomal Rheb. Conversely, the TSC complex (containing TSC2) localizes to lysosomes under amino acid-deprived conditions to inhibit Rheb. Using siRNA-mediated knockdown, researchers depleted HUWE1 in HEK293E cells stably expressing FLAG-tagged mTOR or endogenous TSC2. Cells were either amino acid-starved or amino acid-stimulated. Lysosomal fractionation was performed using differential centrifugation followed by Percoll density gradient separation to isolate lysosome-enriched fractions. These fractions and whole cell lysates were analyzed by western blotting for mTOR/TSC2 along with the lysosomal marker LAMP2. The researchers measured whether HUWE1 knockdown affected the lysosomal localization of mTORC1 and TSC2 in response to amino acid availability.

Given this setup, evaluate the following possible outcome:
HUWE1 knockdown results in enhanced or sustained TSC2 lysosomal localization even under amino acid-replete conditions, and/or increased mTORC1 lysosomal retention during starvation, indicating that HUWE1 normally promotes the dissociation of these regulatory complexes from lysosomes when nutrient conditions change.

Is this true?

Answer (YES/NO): NO